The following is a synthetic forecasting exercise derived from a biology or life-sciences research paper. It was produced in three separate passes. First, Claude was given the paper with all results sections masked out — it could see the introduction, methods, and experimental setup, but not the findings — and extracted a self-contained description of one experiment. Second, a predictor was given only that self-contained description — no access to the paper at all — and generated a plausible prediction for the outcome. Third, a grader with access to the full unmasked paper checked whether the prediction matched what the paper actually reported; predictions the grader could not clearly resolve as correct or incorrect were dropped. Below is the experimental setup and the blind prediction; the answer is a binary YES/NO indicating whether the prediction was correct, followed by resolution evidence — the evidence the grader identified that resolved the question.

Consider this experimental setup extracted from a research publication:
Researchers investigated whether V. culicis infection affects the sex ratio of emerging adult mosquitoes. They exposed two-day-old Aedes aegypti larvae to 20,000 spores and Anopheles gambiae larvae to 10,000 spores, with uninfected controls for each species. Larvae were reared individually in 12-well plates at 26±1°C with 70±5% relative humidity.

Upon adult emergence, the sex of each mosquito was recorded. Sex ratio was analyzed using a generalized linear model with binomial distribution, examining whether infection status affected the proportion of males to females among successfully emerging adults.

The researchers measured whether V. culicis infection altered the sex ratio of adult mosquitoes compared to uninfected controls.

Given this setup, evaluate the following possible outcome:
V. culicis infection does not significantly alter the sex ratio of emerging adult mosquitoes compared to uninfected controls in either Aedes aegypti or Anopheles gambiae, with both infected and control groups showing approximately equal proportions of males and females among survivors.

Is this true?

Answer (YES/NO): NO